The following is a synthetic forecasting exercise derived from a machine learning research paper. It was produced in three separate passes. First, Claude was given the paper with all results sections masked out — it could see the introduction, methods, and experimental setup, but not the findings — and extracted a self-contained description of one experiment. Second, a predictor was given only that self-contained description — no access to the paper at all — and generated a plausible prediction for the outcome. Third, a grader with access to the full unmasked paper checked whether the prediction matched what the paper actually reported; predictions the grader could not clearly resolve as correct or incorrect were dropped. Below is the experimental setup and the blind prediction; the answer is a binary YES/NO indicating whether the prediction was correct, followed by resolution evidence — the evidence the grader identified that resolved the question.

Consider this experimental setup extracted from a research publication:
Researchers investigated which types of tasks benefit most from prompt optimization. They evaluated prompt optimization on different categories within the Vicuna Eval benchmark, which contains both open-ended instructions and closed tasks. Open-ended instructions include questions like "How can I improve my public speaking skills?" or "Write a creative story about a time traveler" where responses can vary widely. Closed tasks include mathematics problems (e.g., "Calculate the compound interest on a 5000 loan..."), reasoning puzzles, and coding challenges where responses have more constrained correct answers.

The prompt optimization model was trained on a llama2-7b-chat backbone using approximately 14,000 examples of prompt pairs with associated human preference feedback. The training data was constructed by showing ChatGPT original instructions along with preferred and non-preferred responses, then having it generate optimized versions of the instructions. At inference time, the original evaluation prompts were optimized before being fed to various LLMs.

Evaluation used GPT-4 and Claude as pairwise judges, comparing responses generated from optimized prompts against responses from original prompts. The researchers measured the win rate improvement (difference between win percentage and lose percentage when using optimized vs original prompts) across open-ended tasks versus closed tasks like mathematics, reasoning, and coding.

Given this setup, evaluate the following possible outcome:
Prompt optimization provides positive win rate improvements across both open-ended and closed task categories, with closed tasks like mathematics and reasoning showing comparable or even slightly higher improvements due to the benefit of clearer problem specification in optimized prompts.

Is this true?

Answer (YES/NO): NO